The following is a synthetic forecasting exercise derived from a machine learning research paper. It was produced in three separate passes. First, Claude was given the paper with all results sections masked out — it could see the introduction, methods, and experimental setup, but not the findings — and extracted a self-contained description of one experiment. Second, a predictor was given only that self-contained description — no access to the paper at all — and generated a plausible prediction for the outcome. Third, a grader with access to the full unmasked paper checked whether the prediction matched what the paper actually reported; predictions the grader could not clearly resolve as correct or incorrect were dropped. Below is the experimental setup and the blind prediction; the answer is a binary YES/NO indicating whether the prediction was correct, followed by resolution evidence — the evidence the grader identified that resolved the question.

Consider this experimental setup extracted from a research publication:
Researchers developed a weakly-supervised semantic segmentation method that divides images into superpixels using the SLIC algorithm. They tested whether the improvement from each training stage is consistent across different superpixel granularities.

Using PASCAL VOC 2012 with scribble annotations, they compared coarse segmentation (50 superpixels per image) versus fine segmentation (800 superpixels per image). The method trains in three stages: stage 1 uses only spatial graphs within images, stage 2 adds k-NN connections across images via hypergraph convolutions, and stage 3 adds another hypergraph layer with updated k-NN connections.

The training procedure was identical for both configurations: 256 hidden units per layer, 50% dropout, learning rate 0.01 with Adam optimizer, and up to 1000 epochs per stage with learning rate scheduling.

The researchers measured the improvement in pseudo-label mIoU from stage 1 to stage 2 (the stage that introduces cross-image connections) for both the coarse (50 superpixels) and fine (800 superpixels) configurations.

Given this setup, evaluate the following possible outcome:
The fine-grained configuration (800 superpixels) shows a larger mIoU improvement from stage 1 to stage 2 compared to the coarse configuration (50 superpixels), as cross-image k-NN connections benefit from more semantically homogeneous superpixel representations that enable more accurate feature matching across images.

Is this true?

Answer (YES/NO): YES